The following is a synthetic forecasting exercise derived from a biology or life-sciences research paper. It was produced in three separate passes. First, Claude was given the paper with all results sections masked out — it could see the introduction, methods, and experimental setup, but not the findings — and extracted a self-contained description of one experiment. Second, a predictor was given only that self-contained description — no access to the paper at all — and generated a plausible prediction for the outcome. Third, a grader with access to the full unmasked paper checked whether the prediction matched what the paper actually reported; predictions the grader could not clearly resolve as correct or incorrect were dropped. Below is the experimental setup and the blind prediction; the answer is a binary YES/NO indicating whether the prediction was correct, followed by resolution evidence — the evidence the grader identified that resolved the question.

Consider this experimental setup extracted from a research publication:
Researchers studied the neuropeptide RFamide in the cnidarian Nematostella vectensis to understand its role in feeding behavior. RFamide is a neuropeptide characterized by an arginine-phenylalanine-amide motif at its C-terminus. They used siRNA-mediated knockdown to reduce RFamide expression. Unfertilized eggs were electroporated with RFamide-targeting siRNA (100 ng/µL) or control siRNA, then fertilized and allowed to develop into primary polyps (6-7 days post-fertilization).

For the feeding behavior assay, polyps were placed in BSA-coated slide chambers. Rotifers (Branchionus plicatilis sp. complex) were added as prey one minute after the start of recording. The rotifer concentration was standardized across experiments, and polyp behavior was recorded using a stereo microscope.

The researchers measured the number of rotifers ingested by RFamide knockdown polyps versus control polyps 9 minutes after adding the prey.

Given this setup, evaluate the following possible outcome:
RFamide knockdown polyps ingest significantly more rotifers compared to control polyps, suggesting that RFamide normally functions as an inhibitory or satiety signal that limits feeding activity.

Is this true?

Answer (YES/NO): NO